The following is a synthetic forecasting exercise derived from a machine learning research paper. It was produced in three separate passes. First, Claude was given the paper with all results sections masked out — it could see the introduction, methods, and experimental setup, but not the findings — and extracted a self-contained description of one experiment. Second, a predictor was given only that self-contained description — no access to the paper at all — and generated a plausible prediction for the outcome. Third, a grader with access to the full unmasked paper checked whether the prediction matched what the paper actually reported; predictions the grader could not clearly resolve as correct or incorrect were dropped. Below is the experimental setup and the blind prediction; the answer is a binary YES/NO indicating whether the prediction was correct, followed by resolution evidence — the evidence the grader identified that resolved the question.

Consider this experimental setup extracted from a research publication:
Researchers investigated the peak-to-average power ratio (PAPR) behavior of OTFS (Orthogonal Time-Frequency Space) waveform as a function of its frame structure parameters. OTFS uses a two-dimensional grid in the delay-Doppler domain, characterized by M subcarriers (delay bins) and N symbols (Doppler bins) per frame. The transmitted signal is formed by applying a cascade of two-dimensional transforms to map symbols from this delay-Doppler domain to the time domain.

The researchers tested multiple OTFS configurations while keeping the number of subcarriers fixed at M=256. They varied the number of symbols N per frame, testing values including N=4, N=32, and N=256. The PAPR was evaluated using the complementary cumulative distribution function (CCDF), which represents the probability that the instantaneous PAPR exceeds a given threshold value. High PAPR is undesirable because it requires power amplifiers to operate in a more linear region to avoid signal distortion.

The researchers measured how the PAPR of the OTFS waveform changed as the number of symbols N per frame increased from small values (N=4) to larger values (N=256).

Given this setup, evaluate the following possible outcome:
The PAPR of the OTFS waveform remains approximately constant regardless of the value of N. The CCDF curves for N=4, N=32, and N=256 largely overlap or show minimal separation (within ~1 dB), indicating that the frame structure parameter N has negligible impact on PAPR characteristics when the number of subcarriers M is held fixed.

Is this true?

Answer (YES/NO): NO